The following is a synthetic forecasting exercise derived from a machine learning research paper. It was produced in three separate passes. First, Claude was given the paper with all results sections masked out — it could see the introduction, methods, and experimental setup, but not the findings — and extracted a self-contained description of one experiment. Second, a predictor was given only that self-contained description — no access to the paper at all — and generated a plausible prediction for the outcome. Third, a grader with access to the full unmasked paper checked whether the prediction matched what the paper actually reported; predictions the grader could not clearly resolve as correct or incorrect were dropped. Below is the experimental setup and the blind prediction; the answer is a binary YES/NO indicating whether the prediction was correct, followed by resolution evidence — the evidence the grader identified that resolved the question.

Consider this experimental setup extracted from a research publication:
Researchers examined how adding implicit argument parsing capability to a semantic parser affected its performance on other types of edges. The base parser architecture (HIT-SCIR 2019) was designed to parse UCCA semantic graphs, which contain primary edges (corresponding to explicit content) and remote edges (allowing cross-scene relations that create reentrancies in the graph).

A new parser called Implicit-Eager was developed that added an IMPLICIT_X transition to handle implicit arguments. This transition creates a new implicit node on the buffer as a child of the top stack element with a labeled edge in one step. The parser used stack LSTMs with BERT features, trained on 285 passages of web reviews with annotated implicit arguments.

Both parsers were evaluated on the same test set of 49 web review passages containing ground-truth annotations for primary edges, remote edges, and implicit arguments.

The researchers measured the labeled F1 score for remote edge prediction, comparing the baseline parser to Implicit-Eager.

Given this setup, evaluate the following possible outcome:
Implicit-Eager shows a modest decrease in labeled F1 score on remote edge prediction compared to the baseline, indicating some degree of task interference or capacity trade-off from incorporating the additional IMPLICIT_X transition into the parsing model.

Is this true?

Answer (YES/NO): NO